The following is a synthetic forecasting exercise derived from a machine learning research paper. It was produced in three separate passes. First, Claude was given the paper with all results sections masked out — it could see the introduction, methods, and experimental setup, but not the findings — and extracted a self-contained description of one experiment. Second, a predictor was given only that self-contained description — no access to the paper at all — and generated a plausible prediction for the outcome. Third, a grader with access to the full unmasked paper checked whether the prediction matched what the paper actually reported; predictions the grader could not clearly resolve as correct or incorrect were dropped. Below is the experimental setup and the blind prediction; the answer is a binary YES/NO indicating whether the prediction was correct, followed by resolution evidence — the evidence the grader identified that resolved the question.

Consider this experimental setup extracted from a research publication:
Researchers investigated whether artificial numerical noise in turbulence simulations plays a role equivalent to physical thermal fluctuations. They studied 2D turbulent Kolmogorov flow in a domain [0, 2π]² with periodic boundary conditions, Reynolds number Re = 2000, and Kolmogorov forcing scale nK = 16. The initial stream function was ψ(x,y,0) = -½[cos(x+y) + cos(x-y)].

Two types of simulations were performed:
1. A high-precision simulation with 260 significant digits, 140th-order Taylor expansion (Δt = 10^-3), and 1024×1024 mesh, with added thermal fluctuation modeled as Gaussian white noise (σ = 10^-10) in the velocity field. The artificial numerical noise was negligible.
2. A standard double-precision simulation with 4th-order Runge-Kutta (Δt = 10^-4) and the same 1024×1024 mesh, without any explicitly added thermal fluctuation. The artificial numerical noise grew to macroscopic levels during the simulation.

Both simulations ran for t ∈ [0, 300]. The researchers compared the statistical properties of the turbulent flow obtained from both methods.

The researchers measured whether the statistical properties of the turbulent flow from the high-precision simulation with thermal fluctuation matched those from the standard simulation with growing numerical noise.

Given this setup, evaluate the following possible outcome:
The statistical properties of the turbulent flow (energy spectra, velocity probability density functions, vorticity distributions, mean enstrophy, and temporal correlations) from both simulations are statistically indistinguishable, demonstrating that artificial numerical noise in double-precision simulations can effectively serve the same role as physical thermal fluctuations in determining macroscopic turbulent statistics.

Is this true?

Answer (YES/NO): NO